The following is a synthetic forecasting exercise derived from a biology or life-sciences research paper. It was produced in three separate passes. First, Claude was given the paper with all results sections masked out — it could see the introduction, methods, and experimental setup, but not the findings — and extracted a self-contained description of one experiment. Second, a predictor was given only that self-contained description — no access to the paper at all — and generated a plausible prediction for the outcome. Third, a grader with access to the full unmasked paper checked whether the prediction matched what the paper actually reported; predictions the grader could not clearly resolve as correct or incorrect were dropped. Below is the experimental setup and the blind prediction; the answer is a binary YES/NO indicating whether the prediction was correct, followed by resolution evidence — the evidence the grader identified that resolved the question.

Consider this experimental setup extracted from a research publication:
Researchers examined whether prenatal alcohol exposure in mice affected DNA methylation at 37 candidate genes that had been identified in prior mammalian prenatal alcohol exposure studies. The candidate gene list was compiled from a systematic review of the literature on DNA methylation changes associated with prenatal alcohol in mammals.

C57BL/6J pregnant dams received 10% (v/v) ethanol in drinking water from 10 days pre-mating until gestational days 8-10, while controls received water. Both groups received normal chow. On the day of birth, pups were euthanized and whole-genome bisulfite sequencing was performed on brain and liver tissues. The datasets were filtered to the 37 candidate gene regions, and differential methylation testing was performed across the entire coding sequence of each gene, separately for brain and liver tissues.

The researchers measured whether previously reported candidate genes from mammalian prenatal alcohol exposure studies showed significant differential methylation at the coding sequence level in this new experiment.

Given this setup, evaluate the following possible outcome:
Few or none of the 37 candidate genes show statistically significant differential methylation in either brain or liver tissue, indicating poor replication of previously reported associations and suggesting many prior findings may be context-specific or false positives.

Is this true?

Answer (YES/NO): YES